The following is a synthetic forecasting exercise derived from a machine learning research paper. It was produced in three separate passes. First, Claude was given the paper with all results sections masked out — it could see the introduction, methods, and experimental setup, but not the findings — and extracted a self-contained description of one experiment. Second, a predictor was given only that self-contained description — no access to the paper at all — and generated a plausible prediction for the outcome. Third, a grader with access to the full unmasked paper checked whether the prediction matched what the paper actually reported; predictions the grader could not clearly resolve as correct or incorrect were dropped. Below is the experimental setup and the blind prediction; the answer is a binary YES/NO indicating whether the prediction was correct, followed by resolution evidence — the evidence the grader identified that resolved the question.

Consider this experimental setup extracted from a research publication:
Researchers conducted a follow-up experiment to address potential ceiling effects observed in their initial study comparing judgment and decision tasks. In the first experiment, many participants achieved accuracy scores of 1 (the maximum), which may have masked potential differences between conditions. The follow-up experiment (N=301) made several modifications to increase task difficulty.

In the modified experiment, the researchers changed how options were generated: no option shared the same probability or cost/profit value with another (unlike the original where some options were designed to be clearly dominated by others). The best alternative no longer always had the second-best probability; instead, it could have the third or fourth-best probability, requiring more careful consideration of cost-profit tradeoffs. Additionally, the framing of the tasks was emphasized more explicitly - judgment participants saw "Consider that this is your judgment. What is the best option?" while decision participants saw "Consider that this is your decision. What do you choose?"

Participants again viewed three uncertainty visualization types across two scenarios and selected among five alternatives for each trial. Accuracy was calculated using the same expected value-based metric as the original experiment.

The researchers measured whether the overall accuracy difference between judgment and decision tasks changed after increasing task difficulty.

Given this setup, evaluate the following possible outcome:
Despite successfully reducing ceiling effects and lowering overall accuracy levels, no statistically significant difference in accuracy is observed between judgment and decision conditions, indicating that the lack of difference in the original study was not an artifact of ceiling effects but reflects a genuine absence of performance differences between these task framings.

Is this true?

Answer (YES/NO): NO